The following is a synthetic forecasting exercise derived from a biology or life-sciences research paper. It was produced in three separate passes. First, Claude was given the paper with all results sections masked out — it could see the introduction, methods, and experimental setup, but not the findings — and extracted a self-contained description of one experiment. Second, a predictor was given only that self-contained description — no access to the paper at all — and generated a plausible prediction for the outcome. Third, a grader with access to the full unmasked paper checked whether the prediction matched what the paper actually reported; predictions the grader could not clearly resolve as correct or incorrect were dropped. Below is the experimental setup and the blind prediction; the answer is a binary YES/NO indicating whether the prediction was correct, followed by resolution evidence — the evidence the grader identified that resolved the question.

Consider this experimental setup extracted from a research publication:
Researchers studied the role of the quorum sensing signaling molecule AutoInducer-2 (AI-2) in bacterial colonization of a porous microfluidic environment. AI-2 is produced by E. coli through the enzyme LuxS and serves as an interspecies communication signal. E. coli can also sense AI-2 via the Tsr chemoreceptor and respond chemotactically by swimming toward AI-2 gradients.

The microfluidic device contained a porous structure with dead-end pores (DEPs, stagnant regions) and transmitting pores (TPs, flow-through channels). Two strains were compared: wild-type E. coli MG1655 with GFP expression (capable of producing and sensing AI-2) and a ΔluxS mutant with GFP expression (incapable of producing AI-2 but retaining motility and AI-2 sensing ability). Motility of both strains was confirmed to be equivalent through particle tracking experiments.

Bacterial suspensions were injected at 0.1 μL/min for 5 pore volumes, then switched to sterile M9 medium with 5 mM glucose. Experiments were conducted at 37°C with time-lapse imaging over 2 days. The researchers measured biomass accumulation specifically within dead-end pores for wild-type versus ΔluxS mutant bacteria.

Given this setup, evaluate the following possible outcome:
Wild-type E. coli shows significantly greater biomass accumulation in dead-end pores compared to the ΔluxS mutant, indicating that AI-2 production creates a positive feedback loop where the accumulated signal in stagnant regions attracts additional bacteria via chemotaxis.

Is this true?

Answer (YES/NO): YES